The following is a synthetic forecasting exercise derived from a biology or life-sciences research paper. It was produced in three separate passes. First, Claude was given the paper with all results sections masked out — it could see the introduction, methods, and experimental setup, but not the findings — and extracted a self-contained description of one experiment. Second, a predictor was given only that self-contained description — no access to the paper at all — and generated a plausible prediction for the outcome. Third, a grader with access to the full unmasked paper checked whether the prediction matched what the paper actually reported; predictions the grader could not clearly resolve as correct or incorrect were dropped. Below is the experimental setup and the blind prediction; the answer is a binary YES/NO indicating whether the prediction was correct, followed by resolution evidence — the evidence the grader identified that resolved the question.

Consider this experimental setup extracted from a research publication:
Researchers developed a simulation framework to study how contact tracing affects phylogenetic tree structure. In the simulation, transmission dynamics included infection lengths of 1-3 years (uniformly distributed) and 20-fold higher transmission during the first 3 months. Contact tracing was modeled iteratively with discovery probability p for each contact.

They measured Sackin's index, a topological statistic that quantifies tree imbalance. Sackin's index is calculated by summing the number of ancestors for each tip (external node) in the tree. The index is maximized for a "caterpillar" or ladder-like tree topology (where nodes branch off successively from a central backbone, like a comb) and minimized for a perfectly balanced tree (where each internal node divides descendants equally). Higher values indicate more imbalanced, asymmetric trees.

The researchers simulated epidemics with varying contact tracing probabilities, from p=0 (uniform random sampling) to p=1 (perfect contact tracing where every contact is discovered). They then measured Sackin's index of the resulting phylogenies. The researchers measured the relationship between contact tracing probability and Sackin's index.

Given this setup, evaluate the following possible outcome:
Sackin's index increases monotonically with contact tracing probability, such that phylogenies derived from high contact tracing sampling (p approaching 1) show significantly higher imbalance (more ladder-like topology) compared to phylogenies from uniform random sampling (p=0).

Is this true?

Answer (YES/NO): YES